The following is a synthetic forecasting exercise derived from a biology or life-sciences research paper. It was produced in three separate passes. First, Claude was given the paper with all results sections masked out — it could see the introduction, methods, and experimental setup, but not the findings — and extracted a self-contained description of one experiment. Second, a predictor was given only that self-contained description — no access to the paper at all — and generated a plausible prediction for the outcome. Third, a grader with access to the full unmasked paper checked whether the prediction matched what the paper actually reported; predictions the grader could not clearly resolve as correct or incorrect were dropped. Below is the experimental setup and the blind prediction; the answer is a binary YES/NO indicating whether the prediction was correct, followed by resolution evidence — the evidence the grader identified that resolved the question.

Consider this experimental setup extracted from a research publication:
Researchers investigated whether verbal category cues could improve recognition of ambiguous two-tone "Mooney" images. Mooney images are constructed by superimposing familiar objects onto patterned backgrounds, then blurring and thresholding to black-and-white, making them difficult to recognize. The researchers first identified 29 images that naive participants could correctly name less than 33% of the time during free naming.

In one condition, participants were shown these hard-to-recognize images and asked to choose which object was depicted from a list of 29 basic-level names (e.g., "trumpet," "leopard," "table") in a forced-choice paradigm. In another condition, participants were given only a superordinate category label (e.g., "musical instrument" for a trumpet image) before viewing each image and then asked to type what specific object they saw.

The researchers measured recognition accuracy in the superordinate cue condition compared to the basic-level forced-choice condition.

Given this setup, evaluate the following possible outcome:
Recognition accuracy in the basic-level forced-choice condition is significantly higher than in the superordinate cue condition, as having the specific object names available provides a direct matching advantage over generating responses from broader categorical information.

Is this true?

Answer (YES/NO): YES